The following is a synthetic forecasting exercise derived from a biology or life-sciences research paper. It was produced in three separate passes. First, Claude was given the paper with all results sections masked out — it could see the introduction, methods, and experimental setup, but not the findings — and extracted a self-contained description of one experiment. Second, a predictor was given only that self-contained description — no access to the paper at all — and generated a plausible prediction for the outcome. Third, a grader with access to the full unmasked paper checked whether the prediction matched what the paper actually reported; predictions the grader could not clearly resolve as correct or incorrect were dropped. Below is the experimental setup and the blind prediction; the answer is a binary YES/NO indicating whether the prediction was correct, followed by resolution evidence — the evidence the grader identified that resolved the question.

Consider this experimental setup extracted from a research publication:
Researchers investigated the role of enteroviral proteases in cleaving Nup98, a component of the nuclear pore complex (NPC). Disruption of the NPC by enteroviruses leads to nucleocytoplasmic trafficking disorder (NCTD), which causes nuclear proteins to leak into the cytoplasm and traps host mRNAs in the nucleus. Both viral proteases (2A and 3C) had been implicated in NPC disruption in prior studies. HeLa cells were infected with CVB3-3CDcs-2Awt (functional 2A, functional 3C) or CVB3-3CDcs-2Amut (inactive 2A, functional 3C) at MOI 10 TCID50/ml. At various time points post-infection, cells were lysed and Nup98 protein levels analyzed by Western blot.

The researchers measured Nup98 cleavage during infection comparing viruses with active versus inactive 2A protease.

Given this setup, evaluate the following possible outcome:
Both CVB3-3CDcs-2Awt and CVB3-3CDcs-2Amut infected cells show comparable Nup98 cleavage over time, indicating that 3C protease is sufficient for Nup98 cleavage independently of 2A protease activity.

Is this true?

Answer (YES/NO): NO